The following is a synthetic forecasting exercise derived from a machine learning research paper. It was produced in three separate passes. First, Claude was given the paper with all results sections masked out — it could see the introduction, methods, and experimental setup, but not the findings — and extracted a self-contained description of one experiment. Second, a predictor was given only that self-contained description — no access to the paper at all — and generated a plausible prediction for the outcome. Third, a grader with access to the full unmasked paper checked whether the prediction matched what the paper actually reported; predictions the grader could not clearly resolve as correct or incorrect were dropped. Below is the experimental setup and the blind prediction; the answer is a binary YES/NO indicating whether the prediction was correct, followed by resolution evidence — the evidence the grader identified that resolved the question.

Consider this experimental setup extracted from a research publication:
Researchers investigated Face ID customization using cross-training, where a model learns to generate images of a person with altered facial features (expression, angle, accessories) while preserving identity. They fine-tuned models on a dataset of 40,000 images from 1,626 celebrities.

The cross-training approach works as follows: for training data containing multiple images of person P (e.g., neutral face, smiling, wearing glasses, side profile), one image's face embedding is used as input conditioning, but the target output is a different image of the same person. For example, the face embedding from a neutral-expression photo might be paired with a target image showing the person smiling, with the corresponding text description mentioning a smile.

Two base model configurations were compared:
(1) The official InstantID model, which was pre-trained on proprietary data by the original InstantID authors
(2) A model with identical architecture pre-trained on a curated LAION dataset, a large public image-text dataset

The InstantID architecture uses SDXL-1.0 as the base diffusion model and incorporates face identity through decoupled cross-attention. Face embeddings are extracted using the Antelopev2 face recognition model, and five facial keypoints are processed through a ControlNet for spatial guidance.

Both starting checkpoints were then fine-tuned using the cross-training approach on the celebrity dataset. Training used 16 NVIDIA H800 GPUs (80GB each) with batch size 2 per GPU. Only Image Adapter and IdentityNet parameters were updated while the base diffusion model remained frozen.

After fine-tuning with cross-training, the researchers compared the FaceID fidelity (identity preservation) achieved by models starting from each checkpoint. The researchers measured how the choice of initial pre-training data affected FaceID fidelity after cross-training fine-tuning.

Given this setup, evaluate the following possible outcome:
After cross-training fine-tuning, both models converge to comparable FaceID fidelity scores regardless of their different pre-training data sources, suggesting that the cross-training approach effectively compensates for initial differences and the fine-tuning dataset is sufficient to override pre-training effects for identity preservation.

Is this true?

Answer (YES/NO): YES